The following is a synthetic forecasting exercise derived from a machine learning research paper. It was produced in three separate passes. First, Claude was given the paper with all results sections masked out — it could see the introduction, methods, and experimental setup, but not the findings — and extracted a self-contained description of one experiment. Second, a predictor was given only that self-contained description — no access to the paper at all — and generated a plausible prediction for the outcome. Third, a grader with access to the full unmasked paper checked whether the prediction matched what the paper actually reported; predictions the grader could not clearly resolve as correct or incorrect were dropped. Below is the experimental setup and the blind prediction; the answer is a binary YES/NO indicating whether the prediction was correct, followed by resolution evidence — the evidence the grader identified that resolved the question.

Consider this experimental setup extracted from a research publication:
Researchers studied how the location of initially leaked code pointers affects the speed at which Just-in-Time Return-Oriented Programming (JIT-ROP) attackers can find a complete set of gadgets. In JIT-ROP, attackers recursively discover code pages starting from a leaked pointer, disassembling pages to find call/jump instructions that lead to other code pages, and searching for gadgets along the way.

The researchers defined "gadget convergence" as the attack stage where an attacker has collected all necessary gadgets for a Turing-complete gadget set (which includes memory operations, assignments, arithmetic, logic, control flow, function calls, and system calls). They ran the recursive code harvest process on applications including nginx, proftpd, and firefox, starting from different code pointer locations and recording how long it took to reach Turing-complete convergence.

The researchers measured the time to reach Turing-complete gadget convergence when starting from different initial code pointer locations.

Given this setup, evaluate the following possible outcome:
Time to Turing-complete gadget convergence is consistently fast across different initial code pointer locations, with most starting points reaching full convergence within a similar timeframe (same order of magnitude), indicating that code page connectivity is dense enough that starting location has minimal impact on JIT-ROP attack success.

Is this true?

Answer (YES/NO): YES